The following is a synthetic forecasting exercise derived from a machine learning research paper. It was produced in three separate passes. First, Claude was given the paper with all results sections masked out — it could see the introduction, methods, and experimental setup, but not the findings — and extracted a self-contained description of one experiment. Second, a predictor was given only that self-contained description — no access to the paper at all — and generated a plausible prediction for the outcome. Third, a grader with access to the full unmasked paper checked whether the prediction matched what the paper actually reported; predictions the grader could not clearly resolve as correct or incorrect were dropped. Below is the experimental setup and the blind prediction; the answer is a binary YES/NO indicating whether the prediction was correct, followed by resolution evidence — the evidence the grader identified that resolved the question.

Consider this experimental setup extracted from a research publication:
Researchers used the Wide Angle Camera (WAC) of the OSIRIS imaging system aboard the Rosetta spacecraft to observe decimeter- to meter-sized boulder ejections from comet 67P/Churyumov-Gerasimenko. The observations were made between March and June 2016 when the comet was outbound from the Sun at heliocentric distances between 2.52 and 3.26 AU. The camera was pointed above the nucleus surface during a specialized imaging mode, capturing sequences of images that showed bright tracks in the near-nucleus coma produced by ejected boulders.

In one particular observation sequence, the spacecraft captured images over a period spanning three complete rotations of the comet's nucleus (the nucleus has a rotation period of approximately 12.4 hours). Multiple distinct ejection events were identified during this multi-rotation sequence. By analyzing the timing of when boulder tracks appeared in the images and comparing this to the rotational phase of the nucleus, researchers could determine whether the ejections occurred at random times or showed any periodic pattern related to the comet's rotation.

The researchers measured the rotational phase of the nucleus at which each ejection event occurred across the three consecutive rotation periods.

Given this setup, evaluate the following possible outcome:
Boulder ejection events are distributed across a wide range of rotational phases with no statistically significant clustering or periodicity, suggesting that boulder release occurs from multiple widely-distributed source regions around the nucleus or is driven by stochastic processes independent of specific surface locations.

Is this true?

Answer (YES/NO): NO